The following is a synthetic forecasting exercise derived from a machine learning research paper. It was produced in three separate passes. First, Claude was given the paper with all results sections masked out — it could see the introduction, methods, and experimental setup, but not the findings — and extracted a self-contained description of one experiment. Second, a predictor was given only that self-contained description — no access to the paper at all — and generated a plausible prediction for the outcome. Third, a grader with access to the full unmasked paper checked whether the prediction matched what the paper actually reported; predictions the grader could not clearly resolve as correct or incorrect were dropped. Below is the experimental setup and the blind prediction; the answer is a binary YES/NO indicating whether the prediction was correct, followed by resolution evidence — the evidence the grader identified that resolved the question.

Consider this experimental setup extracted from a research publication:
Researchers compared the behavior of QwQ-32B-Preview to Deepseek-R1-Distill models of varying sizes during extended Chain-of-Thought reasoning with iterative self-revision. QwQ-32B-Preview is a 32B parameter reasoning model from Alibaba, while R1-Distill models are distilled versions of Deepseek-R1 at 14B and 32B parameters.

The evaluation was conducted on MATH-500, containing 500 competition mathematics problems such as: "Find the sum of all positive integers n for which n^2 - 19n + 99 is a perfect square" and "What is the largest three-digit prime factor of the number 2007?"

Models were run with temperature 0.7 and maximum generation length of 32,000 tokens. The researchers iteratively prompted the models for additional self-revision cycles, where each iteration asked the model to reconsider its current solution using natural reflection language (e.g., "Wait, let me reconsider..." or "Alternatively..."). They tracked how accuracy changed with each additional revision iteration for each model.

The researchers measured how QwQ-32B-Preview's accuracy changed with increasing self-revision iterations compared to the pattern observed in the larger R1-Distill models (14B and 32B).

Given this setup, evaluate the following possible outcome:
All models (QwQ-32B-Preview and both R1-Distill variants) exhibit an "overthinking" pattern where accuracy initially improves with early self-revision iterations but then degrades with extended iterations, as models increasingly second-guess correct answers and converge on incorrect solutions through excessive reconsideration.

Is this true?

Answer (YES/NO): NO